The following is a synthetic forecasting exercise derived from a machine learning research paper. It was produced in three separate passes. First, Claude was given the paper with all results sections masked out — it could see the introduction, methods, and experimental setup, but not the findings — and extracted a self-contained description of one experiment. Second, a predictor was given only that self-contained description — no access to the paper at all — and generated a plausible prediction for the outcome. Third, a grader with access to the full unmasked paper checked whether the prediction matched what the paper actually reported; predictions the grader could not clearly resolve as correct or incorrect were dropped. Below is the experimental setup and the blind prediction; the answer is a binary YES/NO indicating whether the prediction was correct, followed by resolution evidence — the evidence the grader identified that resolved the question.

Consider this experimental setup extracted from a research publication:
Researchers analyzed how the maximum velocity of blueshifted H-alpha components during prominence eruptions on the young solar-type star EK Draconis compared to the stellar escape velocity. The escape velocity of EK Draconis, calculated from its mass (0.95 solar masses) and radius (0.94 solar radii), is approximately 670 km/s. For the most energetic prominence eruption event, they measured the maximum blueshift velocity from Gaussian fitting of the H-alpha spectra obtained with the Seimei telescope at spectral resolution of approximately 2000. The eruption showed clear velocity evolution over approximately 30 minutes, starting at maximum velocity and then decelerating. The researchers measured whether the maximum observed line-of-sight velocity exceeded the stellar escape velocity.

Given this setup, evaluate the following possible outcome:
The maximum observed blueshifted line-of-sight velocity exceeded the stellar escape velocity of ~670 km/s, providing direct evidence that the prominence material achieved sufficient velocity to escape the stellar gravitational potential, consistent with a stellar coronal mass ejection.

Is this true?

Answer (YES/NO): YES